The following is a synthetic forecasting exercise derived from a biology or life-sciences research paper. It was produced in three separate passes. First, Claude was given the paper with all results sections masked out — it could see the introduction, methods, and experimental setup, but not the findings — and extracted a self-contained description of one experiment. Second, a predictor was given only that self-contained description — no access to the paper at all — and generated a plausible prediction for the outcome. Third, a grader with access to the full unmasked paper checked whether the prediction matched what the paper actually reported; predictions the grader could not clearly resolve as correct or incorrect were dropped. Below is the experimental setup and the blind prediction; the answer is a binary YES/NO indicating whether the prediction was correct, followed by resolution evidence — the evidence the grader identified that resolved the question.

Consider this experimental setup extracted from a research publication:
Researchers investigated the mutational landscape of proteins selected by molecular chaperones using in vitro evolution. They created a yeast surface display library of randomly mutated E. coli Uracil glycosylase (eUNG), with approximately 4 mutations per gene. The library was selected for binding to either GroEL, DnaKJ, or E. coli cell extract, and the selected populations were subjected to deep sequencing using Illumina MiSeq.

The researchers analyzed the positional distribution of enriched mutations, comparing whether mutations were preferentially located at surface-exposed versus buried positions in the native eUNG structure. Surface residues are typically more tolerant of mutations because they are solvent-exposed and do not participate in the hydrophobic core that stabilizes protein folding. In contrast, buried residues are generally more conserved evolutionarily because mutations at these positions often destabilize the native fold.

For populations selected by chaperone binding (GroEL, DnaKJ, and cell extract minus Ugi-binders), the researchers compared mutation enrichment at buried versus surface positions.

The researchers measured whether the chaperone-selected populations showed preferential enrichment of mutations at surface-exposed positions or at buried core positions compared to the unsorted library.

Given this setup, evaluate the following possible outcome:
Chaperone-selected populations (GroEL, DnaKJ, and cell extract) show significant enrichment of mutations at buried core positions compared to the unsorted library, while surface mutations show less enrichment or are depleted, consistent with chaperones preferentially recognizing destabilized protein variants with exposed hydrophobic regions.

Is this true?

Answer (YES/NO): YES